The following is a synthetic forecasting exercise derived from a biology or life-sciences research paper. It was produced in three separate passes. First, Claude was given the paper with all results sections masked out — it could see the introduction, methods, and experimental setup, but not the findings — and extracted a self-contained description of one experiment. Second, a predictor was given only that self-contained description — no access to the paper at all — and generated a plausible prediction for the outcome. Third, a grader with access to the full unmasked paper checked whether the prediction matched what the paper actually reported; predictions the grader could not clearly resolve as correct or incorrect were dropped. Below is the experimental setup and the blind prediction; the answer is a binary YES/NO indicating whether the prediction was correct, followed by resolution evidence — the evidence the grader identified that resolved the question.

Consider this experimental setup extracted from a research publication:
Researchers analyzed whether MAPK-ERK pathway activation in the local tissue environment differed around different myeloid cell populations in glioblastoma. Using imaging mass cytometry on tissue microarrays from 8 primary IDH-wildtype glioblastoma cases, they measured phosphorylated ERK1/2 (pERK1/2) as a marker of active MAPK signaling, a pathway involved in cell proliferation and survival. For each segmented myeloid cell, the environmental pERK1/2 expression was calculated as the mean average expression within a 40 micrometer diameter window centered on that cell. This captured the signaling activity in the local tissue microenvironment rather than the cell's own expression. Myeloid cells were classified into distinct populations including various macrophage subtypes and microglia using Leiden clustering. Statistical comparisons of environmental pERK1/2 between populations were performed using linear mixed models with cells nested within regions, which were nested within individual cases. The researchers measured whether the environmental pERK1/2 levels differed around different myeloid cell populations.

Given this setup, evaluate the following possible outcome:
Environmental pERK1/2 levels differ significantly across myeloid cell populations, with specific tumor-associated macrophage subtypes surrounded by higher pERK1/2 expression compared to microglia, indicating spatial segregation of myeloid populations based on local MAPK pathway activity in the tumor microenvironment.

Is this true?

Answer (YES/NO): YES